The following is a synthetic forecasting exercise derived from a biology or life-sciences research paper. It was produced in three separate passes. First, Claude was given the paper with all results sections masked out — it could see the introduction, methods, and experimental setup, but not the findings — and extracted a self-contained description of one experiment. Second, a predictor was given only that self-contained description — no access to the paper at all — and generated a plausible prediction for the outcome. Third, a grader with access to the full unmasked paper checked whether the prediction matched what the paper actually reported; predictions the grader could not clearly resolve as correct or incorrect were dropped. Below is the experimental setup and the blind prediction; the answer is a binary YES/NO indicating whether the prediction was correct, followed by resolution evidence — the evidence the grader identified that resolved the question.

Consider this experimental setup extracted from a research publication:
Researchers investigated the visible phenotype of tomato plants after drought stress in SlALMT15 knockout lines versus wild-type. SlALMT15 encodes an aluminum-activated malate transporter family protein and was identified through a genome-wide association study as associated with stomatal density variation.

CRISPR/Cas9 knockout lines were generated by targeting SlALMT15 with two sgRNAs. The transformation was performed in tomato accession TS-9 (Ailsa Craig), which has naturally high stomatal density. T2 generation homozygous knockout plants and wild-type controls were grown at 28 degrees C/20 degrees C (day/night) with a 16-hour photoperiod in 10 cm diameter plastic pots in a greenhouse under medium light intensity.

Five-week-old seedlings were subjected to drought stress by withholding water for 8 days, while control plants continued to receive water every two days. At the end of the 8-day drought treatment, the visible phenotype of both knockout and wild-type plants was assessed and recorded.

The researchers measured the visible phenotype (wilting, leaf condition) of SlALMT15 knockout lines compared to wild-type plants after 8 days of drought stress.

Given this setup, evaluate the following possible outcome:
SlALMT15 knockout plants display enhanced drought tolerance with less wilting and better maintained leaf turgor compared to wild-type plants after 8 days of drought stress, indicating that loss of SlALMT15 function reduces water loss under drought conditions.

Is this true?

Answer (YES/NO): YES